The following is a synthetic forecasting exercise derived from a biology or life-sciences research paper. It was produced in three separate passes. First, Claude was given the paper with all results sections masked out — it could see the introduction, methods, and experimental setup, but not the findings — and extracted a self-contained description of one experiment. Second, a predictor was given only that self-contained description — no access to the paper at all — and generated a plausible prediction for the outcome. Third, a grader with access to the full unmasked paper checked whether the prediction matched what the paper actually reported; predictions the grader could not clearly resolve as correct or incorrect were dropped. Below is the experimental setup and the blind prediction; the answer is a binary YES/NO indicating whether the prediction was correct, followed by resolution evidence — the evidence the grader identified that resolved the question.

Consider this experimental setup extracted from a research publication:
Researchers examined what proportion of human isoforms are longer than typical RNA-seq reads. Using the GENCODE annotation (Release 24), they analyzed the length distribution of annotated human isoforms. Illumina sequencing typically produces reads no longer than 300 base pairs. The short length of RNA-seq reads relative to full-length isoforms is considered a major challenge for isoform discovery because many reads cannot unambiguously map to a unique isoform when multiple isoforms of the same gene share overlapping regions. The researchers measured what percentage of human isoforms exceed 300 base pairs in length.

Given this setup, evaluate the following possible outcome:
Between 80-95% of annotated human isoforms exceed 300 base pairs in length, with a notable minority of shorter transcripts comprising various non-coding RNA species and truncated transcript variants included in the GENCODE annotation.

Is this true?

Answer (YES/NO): NO